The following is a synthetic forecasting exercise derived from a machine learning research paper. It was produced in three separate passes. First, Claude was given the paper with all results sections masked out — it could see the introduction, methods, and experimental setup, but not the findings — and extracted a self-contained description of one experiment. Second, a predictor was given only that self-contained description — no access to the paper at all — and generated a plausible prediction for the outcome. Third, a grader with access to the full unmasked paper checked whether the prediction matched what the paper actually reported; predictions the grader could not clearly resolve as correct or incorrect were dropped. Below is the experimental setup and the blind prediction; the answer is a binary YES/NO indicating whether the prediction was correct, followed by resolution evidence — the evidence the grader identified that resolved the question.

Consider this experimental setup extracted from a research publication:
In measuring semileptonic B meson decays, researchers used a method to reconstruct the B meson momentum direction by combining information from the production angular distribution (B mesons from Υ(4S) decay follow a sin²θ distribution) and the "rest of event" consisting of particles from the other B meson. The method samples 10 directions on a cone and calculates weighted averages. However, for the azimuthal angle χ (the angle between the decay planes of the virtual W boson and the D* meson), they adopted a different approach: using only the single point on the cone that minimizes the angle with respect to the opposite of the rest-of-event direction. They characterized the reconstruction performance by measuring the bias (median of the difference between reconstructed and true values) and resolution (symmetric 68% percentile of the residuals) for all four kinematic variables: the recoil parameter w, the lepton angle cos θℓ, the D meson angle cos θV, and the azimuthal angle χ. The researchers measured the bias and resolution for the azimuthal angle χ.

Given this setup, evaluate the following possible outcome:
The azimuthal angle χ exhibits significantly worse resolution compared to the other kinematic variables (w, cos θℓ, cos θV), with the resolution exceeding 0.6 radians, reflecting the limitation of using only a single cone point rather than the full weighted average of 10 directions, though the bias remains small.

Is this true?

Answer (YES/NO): NO